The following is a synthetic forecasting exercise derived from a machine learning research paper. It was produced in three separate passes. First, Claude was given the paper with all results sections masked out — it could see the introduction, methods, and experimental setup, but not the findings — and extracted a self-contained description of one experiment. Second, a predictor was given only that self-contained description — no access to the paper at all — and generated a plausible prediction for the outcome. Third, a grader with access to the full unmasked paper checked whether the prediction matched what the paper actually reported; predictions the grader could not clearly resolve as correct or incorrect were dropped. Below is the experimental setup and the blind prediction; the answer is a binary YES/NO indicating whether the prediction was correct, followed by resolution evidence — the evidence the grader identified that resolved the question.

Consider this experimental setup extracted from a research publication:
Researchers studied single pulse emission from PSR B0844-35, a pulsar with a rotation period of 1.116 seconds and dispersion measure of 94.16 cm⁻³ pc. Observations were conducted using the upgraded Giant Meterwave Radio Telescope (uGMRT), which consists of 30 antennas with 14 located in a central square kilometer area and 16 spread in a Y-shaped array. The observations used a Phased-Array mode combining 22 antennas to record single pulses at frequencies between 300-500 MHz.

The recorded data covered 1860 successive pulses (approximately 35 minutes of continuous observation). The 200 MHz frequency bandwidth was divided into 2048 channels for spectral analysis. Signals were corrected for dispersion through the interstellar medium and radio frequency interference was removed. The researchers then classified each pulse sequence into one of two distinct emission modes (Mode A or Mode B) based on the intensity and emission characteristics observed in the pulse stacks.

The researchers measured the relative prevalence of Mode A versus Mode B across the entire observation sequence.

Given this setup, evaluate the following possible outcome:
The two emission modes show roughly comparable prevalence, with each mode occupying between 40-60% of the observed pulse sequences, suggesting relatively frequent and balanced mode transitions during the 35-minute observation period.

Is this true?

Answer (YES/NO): NO